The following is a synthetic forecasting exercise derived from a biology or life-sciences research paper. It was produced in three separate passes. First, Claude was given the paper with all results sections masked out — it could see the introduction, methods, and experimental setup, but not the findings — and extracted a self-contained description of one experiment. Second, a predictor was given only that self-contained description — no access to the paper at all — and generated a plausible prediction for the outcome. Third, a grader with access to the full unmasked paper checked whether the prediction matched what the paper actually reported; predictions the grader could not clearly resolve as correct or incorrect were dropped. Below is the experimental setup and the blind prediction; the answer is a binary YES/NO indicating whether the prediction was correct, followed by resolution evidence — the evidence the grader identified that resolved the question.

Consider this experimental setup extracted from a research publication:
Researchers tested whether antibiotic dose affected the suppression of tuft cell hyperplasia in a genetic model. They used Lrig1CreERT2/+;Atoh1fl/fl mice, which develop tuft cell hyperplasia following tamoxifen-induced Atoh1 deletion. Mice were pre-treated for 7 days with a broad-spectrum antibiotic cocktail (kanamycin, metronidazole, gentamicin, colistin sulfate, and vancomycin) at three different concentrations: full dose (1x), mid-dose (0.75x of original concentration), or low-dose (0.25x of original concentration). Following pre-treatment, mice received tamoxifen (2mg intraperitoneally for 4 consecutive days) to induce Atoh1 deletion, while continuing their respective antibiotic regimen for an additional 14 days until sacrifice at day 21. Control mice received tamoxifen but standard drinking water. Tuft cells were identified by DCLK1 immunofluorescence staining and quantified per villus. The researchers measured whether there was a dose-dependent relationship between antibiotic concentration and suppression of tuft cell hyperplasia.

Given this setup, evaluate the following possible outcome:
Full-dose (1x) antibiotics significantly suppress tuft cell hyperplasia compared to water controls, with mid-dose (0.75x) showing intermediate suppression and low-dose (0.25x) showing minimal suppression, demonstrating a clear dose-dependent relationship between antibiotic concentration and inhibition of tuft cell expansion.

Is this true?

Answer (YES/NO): YES